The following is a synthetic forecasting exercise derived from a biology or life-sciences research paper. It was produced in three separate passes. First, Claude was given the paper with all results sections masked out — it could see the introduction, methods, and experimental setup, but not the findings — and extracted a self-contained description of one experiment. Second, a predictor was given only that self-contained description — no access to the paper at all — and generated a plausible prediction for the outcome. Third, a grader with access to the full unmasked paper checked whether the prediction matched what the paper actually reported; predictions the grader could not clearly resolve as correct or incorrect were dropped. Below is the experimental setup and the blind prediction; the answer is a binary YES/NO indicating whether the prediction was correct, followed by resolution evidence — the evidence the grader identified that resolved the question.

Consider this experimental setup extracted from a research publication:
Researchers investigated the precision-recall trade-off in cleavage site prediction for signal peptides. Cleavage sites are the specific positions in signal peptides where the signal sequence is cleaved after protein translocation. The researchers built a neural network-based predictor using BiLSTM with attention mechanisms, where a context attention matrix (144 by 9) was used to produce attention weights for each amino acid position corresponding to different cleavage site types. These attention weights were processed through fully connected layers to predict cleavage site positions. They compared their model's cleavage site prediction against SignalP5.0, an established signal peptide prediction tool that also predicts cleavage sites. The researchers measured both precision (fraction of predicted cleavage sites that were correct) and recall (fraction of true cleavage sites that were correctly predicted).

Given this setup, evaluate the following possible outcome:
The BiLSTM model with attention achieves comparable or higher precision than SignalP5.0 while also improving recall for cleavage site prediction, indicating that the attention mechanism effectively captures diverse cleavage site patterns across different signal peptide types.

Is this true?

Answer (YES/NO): NO